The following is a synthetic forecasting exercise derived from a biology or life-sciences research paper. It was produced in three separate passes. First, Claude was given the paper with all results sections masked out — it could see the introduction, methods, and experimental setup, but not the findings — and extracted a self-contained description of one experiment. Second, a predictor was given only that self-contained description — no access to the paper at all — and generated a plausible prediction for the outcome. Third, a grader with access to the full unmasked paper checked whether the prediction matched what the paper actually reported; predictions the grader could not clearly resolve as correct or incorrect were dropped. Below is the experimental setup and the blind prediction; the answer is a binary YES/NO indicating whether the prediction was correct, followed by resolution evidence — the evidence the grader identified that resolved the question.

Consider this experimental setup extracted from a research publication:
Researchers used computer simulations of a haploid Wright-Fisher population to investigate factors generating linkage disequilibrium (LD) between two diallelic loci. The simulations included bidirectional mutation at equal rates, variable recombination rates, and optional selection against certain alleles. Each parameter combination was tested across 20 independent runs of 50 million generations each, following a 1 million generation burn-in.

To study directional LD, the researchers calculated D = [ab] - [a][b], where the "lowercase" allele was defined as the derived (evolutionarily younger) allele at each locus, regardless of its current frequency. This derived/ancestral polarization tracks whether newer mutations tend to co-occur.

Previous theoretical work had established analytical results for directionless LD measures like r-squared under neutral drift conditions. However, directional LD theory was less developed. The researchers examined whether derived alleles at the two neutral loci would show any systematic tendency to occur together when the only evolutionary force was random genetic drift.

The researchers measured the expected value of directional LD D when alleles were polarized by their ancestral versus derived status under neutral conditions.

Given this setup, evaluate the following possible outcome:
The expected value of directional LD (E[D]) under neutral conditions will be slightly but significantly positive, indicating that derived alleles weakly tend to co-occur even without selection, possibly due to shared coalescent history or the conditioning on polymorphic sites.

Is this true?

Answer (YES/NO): NO